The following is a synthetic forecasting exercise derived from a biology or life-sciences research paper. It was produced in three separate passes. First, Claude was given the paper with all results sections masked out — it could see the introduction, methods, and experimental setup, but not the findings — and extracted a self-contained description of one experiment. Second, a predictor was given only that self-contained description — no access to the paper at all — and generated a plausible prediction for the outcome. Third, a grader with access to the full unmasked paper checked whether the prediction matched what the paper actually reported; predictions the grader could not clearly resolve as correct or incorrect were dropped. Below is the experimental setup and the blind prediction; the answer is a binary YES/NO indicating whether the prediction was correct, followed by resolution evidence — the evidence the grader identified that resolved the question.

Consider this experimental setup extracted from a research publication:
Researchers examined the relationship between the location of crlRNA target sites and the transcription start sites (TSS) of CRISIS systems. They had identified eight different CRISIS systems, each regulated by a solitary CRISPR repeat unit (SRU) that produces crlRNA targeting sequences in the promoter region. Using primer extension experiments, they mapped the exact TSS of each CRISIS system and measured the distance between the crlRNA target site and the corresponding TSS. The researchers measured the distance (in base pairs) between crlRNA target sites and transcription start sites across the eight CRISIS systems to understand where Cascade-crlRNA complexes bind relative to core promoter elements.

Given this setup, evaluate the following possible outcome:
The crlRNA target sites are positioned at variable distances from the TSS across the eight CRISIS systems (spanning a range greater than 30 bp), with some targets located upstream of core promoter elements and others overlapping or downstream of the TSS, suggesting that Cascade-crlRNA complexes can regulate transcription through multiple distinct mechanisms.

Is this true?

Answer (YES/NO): NO